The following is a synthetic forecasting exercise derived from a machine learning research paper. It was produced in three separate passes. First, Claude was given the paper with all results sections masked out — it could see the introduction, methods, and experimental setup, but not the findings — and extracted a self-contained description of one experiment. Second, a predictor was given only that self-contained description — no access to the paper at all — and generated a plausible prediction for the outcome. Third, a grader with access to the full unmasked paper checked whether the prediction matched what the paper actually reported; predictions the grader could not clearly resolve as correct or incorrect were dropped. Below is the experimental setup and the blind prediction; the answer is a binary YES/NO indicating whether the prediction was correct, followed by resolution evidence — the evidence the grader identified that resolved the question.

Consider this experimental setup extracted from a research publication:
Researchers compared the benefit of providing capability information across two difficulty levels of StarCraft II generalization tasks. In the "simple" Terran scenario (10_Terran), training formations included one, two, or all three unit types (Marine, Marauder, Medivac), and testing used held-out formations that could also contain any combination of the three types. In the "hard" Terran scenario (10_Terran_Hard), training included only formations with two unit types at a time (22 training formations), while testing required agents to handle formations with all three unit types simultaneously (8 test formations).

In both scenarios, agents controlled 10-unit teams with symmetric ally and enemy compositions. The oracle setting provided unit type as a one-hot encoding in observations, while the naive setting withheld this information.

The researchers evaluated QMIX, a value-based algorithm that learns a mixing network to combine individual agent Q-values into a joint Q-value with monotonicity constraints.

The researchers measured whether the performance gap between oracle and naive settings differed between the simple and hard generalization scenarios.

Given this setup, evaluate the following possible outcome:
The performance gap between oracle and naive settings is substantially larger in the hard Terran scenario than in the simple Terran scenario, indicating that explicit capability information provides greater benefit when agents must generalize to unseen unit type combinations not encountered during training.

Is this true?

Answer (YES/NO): NO